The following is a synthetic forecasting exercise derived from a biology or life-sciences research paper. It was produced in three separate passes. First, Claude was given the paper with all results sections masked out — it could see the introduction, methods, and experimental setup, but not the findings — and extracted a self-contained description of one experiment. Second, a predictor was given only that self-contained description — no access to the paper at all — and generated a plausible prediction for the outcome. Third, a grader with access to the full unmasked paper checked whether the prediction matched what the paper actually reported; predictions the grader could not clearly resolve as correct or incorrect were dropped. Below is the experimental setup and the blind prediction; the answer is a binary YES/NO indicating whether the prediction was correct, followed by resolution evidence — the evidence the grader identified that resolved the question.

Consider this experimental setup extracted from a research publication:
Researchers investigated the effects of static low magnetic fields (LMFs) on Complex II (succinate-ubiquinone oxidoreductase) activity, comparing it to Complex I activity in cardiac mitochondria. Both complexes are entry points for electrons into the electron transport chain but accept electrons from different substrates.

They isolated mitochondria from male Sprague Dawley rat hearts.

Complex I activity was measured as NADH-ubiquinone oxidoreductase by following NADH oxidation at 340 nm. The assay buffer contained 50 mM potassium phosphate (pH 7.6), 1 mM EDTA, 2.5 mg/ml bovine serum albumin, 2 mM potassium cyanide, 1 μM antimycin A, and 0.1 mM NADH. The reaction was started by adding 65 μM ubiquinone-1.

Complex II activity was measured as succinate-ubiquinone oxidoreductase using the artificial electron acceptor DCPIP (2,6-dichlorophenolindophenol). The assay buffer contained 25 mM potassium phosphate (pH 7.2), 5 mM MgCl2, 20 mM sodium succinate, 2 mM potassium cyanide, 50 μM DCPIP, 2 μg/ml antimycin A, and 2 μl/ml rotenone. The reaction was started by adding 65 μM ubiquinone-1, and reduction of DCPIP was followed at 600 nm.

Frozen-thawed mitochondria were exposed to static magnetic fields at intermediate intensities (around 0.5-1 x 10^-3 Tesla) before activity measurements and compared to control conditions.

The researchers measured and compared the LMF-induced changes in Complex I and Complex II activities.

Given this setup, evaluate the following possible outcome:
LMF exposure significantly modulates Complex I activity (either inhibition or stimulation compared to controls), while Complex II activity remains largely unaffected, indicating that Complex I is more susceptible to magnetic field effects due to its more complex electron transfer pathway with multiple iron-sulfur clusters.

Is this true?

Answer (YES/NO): NO